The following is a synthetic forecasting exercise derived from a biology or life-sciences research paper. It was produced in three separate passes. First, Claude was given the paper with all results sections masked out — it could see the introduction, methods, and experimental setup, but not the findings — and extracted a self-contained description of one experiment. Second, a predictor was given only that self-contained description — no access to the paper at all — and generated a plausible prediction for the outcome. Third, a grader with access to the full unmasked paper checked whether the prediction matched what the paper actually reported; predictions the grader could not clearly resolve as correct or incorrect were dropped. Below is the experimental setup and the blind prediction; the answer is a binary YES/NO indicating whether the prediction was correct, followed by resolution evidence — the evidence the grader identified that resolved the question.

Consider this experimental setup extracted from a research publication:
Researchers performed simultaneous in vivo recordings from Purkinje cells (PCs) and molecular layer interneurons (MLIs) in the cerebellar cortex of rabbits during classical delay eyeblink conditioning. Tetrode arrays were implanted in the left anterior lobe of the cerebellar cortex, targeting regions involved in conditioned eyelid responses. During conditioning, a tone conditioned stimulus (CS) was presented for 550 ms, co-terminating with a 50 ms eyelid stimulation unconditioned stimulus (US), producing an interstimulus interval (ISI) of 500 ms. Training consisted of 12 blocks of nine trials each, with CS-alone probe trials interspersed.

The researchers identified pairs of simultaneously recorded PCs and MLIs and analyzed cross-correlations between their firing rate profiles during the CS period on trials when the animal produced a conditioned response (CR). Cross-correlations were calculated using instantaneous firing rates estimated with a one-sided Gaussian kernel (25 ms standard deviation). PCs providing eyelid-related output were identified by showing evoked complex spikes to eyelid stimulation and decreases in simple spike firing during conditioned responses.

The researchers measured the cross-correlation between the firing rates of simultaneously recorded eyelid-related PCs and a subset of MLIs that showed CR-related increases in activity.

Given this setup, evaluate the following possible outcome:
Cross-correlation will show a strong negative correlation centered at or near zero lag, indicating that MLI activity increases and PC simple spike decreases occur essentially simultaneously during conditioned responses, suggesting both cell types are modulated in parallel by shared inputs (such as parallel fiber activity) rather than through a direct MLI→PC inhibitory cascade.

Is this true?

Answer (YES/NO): NO